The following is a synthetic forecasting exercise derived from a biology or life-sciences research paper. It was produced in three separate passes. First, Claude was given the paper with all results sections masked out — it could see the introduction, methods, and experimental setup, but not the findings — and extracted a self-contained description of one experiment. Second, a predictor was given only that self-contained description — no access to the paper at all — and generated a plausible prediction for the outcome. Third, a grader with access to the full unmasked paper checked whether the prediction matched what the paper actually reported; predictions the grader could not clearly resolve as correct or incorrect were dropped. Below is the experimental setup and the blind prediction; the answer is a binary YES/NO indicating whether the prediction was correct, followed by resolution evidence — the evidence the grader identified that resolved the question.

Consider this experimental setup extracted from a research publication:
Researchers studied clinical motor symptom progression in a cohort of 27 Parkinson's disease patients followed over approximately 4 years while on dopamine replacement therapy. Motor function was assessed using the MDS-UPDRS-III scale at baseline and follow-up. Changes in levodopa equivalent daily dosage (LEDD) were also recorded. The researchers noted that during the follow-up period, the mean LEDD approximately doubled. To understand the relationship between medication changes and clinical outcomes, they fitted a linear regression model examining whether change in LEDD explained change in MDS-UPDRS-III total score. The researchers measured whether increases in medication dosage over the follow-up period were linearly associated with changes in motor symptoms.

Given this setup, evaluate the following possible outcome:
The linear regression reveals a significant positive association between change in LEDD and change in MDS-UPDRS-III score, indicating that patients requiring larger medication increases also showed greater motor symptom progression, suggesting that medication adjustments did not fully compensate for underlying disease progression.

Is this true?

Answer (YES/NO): NO